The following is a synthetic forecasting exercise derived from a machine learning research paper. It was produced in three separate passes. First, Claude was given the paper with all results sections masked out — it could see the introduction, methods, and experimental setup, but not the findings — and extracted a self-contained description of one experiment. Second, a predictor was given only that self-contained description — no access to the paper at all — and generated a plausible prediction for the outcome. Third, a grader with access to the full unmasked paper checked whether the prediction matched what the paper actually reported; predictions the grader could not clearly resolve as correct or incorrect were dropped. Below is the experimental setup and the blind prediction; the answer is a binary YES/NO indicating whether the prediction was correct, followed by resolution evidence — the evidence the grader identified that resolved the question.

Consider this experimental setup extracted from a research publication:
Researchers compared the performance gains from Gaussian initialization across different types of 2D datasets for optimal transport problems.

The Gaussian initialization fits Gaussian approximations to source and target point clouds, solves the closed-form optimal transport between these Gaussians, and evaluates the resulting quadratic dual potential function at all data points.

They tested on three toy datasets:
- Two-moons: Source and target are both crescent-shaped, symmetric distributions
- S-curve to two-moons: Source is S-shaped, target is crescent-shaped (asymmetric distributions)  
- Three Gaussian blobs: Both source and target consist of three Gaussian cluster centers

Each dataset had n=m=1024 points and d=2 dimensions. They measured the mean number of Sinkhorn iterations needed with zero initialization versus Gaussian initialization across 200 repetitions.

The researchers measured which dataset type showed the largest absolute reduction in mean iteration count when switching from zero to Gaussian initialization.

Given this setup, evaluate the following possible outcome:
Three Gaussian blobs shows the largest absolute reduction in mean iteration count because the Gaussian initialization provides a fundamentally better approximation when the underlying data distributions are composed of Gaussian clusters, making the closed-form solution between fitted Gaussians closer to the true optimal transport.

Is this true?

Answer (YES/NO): YES